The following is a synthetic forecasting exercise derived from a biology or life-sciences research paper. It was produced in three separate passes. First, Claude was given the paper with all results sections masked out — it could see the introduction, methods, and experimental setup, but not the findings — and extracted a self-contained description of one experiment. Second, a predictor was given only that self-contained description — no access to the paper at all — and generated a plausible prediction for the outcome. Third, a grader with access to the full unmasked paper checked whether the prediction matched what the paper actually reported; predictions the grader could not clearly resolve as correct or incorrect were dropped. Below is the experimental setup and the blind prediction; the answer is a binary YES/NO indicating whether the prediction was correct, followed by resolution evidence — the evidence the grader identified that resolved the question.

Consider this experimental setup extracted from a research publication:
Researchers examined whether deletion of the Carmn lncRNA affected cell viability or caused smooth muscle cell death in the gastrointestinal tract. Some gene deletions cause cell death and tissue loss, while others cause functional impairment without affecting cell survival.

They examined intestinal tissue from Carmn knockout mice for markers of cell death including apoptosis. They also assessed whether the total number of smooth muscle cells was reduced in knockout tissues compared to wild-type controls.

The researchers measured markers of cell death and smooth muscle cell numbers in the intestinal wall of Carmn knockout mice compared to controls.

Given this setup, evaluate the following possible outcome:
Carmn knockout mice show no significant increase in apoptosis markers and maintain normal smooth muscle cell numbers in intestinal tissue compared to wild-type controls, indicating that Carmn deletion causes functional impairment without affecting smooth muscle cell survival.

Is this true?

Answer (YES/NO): NO